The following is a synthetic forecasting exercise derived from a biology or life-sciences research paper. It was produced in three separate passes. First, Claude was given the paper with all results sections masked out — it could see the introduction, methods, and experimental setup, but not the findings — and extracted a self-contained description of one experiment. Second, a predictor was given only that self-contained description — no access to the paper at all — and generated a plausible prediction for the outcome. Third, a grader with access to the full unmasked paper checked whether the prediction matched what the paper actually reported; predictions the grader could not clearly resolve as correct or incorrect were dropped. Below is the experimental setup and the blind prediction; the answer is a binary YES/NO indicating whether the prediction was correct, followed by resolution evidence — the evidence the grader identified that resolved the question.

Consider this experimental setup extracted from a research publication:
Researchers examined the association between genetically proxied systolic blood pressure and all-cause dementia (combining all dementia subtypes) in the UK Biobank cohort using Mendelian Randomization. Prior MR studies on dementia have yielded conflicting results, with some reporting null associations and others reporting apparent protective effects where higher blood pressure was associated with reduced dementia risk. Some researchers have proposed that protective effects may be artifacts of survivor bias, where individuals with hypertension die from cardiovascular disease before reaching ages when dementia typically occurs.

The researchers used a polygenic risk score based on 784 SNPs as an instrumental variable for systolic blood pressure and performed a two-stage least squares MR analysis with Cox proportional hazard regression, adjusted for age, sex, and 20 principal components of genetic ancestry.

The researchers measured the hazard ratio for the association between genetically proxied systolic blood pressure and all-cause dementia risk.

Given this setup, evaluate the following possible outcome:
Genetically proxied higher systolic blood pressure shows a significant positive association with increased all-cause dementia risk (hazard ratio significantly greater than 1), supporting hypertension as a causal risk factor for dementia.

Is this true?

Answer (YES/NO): YES